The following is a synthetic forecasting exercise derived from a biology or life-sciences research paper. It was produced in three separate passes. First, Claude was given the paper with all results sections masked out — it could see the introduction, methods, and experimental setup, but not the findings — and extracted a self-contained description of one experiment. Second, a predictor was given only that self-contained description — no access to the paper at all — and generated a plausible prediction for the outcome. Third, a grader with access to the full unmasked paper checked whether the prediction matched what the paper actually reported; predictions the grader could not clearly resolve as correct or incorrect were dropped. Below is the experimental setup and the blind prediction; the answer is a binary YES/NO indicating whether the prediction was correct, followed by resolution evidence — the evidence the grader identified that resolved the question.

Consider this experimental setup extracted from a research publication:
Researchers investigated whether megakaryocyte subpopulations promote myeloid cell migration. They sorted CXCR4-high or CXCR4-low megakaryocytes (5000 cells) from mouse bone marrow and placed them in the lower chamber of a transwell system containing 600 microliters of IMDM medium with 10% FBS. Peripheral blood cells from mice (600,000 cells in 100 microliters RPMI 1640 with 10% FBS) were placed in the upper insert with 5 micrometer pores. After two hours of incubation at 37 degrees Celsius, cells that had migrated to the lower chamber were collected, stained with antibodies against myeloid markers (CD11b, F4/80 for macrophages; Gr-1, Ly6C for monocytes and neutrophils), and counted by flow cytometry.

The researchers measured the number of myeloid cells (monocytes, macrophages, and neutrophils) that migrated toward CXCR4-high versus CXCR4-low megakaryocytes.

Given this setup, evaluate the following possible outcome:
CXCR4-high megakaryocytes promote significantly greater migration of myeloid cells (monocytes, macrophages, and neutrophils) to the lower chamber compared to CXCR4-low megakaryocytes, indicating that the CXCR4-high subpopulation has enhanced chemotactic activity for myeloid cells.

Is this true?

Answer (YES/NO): YES